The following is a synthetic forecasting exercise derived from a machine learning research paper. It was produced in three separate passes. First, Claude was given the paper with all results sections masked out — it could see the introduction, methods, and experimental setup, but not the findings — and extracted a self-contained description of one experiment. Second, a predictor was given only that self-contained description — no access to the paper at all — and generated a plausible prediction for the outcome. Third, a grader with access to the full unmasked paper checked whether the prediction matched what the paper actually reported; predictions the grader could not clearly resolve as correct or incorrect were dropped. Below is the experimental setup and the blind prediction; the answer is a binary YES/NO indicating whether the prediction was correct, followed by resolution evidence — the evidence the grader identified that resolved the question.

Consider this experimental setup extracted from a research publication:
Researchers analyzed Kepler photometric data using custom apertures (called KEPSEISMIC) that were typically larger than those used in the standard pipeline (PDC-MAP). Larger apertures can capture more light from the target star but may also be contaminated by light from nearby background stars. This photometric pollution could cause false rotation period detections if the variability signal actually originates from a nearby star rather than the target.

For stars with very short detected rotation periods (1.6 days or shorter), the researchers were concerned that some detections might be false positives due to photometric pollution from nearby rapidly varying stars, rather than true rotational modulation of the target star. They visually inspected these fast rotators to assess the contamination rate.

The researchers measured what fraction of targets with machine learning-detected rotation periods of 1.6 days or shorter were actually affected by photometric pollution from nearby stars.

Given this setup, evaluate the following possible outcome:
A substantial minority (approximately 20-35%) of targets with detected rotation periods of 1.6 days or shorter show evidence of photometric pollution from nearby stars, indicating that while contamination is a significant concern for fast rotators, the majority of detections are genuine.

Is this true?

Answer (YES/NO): NO